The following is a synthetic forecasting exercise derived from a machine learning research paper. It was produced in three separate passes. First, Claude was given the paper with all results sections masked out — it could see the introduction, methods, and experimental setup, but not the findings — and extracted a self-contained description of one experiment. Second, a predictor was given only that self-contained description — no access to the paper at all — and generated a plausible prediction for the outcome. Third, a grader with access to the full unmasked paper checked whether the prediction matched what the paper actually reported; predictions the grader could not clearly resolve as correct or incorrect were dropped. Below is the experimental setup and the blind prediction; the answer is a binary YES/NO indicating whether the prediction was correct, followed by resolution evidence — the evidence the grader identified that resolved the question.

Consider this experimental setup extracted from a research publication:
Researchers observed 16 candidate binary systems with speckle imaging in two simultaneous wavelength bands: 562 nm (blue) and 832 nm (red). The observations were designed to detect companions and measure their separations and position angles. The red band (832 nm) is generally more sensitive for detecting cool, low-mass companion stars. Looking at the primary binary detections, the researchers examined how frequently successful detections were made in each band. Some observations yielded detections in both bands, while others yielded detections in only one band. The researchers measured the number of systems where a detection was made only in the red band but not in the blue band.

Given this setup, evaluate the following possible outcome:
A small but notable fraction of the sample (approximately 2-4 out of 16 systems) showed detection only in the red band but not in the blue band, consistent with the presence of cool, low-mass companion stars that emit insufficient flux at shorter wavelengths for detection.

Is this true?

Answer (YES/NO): YES